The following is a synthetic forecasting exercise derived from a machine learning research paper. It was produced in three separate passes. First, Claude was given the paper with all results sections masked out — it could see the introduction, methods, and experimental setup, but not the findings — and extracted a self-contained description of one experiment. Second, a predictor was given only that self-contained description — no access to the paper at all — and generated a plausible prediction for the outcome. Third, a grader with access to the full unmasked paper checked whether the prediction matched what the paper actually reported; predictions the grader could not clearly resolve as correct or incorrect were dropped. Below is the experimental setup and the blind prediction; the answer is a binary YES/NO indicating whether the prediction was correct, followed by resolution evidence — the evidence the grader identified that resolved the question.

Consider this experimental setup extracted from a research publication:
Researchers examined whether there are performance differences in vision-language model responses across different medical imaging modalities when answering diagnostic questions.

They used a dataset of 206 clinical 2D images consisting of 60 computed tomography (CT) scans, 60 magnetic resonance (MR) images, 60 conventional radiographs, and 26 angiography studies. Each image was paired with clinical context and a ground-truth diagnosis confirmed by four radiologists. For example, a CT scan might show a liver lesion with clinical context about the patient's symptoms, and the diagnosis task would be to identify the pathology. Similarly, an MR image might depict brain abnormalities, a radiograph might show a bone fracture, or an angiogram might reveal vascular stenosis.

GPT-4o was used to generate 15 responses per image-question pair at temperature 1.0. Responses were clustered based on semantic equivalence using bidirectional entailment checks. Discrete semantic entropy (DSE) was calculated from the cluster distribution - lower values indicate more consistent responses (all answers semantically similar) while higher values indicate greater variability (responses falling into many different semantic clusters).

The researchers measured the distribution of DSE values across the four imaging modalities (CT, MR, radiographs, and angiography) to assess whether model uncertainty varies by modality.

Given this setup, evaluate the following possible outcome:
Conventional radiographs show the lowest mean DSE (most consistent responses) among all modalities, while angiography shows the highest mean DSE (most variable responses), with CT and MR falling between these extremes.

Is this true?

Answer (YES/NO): NO